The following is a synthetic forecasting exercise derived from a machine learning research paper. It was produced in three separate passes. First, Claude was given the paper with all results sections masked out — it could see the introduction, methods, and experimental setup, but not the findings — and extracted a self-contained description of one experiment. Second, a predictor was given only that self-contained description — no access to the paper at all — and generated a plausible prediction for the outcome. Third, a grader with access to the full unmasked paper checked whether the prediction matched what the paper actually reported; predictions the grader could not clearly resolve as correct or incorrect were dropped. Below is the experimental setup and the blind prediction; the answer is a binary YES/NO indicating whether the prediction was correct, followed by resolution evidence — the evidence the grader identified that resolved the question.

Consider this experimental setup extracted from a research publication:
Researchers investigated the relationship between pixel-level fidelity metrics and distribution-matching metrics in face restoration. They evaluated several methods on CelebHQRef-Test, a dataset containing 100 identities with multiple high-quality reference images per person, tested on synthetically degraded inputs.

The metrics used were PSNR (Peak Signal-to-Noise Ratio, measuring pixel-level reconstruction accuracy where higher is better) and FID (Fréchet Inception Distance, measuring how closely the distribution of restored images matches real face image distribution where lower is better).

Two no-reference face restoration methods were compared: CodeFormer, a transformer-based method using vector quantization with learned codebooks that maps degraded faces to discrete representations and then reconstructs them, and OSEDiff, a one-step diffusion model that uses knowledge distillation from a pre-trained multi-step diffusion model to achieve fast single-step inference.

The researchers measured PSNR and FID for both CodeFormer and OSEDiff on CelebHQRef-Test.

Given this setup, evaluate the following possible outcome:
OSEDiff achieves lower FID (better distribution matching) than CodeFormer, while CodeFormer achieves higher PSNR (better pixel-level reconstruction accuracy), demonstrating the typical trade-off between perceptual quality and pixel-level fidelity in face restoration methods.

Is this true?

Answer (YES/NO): NO